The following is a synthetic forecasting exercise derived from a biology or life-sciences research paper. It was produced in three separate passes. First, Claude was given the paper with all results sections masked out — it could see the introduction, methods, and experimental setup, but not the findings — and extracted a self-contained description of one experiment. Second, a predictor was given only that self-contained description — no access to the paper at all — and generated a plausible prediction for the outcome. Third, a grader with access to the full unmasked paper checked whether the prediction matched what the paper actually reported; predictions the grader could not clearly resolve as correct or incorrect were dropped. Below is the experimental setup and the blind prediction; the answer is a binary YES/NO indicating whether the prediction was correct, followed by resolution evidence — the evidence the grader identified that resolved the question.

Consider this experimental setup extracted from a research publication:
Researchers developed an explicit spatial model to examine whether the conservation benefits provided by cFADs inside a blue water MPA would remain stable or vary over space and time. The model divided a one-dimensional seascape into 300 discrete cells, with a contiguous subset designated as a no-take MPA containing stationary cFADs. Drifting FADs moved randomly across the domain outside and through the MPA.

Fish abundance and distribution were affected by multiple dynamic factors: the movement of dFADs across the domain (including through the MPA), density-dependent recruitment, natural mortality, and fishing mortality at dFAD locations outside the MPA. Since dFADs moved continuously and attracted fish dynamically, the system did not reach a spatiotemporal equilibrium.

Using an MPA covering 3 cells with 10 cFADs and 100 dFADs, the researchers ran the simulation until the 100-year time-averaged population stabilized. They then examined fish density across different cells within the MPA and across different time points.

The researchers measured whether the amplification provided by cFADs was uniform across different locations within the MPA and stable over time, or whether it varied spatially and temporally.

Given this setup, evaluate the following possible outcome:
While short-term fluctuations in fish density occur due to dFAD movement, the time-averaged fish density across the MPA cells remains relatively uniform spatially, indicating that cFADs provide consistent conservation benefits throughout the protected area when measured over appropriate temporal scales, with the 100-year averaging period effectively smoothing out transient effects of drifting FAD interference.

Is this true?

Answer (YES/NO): NO